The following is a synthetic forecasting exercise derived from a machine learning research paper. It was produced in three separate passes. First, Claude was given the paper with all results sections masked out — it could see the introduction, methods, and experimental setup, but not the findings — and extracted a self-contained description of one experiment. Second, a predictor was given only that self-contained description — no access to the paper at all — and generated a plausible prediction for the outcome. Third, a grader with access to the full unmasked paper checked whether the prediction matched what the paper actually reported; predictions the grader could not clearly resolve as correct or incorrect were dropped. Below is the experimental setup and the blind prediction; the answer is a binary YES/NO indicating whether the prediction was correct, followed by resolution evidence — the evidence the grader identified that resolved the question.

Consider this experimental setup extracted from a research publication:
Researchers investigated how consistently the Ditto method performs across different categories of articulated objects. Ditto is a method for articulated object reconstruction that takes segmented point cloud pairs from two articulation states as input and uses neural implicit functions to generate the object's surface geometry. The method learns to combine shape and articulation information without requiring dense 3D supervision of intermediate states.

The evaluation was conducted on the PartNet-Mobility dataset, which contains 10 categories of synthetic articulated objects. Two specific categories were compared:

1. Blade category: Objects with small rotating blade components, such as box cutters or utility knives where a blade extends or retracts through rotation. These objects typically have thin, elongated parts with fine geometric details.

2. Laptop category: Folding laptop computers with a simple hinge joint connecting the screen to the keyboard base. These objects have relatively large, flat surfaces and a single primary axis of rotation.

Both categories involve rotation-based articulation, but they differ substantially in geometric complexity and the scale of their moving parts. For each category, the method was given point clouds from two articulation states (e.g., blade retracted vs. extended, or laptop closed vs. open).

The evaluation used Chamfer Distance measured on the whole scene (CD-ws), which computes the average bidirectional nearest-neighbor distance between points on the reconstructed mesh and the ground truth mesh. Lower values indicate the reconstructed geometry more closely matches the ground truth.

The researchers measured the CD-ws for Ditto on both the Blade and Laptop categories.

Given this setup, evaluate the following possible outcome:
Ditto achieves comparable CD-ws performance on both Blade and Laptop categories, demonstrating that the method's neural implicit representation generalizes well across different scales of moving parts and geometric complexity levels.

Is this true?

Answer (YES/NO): NO